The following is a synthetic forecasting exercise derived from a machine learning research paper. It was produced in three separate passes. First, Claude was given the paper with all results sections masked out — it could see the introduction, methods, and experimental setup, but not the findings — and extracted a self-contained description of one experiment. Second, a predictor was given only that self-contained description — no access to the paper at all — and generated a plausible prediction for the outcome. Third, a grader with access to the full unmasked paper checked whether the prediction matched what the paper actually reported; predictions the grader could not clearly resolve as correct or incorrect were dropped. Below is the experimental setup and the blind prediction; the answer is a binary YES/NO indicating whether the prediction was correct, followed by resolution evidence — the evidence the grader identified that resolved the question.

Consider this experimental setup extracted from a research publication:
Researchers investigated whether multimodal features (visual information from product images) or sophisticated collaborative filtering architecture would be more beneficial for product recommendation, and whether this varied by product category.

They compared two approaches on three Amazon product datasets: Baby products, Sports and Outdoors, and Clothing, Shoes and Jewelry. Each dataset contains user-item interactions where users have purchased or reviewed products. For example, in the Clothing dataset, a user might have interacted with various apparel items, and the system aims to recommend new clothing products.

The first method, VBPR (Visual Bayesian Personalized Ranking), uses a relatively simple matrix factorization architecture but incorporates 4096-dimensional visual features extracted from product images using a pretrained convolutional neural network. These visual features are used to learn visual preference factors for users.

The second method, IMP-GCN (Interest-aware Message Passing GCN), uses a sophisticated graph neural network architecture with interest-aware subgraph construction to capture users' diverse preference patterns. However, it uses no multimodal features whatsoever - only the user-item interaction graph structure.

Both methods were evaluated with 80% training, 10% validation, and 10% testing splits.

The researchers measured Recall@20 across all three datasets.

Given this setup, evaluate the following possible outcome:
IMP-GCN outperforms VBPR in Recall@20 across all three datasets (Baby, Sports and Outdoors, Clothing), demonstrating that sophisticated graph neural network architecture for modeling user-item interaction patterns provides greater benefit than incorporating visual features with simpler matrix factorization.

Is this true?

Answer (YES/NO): NO